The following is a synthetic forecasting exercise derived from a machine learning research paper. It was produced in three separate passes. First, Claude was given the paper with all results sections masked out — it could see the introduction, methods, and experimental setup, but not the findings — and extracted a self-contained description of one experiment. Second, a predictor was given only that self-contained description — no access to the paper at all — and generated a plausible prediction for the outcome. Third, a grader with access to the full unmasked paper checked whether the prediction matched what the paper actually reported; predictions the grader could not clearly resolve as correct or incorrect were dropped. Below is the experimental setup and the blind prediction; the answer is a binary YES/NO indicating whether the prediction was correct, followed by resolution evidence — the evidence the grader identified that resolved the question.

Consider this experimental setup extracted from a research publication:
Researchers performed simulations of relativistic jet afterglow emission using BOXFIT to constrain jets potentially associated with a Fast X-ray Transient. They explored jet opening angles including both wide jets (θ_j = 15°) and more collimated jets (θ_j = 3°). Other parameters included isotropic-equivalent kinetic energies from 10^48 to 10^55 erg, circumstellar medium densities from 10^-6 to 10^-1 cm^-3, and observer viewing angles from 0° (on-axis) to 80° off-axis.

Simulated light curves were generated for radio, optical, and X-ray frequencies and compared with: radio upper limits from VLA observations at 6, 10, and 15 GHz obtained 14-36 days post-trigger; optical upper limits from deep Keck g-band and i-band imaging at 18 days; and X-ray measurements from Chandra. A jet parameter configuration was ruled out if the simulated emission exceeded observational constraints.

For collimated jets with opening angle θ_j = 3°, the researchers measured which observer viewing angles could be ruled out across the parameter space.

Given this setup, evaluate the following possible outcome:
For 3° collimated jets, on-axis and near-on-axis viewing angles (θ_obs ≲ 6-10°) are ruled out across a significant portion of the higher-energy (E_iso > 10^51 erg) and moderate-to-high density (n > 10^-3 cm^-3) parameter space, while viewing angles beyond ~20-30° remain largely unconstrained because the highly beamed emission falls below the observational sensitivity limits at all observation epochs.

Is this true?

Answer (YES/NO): NO